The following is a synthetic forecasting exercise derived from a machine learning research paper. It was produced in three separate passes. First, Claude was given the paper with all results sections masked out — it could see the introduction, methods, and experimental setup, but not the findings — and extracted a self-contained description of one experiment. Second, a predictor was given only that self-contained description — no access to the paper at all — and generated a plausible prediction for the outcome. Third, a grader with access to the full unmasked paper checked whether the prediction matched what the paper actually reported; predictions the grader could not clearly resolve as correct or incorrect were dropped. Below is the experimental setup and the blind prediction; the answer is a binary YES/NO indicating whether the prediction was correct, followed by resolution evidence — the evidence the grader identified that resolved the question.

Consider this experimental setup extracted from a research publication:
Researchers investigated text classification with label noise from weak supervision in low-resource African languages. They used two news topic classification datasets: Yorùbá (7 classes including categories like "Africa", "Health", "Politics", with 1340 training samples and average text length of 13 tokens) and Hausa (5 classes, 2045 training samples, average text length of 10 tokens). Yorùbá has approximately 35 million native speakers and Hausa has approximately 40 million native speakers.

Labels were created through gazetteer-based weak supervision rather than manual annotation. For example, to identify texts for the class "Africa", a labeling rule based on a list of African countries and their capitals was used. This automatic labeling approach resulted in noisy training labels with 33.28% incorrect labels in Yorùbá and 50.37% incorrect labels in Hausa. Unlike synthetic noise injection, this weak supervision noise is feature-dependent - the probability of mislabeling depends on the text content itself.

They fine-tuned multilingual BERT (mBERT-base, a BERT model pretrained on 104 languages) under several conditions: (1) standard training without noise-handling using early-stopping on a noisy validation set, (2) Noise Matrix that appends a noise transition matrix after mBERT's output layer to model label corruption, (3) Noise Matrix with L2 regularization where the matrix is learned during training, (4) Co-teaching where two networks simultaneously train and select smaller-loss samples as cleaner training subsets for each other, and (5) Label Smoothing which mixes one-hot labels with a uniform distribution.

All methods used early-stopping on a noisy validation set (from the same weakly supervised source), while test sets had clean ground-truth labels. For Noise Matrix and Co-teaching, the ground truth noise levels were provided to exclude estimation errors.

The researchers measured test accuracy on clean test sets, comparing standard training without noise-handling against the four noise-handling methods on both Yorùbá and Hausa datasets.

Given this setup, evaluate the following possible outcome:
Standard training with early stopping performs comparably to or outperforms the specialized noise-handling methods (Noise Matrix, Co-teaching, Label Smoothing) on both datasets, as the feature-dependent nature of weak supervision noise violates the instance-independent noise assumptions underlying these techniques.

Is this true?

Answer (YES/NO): YES